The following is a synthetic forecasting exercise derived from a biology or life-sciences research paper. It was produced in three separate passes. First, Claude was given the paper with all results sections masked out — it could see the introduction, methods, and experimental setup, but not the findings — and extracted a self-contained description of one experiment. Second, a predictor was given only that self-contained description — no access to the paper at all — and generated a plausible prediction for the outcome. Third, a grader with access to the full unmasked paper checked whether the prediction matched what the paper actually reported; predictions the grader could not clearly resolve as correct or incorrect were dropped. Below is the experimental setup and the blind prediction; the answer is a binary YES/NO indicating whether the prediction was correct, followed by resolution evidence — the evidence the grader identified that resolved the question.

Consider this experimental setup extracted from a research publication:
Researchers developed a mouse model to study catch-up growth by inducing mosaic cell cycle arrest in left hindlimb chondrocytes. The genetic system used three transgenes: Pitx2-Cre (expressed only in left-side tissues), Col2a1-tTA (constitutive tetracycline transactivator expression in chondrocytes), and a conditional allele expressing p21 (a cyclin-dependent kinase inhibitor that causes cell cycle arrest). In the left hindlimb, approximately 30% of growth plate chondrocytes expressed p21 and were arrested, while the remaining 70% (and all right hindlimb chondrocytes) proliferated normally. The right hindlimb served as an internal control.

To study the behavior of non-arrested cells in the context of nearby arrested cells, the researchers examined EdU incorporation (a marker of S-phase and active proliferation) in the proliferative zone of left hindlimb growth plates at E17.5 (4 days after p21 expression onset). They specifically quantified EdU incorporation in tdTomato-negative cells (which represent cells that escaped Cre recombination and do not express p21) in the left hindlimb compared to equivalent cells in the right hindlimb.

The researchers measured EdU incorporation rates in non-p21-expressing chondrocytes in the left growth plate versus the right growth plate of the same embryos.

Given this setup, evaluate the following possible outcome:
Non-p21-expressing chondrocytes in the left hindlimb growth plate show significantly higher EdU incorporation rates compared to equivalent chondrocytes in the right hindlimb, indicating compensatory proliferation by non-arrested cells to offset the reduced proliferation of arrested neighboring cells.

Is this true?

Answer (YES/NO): NO